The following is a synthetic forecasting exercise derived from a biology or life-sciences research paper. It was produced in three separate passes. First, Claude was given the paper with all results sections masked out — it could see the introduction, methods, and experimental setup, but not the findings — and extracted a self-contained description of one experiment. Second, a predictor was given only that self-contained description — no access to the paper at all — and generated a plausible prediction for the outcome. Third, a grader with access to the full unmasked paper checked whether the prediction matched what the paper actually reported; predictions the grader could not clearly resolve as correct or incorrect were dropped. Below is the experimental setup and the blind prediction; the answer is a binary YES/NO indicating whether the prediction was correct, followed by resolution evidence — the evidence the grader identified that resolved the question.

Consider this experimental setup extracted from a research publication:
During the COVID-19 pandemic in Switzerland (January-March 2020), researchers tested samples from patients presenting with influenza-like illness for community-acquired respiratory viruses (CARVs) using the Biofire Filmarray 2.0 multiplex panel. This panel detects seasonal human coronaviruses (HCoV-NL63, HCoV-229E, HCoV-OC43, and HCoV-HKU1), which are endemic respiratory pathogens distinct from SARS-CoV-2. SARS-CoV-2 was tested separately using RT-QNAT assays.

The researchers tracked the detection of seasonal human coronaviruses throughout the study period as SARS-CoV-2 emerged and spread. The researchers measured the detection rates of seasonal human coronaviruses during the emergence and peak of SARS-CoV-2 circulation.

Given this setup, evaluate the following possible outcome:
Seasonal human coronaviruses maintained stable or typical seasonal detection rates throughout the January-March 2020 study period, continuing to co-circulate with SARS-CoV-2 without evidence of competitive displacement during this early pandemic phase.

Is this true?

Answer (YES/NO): NO